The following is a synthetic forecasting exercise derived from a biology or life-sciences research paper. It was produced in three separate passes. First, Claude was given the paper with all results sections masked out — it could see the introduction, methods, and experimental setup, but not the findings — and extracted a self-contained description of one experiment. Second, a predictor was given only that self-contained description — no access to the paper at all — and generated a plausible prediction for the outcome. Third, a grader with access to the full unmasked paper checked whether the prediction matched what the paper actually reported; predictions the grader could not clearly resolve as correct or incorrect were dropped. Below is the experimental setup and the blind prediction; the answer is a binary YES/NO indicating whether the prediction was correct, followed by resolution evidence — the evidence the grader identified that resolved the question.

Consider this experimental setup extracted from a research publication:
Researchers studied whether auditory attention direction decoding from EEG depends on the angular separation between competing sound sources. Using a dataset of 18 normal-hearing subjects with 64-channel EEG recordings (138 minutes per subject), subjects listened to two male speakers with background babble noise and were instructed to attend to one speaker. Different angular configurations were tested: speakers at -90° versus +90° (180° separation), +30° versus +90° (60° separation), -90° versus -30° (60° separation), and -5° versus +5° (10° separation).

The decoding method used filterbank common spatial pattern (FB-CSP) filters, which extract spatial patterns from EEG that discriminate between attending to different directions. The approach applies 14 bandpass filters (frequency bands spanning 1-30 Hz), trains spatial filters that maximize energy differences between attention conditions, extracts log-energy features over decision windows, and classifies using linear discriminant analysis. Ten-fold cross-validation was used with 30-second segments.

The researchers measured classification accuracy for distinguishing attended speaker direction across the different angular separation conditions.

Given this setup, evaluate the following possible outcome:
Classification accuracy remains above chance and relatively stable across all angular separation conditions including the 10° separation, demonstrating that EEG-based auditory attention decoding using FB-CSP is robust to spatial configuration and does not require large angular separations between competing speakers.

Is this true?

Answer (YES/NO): YES